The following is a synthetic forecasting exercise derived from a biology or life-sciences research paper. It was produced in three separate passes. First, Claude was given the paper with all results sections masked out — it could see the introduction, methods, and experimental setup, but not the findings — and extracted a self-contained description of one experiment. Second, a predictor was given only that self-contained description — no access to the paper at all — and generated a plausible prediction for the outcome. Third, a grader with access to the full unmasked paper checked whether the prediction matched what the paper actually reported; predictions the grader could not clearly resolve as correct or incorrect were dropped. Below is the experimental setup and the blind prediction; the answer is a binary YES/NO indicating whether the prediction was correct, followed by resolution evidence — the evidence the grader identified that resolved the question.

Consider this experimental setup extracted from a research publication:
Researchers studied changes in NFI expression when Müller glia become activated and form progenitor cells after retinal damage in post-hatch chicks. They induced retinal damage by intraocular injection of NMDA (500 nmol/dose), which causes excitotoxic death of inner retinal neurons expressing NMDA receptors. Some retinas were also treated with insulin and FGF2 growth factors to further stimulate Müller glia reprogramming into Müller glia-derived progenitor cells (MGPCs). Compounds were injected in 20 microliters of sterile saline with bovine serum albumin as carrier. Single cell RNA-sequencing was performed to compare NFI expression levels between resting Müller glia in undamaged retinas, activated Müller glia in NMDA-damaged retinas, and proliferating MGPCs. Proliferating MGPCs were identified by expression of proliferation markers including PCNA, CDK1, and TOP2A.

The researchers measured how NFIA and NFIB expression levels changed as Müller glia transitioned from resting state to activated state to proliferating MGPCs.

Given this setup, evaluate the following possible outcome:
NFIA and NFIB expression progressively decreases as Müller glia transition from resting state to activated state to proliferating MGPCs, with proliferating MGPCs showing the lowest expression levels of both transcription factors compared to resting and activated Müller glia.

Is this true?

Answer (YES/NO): YES